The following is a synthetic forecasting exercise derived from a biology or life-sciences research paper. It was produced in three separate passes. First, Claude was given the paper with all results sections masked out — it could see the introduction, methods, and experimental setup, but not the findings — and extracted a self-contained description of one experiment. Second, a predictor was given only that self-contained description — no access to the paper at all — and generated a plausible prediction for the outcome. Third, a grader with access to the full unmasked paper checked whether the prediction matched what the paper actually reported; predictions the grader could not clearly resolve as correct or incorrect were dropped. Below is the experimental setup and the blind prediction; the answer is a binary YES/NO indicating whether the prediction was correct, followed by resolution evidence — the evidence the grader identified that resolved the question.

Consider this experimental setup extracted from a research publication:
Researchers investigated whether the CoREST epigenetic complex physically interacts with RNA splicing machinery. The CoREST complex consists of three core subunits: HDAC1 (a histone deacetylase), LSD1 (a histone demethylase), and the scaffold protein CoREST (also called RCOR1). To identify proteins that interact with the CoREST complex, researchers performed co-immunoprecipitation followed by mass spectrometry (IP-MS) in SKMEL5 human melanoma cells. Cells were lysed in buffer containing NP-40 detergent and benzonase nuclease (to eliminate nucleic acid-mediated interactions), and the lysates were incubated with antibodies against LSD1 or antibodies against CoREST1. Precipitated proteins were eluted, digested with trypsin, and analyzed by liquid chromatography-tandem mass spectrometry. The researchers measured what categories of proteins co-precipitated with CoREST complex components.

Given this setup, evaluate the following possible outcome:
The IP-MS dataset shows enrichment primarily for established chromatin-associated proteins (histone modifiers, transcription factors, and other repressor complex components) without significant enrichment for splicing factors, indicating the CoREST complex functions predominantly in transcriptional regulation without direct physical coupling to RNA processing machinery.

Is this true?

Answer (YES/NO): NO